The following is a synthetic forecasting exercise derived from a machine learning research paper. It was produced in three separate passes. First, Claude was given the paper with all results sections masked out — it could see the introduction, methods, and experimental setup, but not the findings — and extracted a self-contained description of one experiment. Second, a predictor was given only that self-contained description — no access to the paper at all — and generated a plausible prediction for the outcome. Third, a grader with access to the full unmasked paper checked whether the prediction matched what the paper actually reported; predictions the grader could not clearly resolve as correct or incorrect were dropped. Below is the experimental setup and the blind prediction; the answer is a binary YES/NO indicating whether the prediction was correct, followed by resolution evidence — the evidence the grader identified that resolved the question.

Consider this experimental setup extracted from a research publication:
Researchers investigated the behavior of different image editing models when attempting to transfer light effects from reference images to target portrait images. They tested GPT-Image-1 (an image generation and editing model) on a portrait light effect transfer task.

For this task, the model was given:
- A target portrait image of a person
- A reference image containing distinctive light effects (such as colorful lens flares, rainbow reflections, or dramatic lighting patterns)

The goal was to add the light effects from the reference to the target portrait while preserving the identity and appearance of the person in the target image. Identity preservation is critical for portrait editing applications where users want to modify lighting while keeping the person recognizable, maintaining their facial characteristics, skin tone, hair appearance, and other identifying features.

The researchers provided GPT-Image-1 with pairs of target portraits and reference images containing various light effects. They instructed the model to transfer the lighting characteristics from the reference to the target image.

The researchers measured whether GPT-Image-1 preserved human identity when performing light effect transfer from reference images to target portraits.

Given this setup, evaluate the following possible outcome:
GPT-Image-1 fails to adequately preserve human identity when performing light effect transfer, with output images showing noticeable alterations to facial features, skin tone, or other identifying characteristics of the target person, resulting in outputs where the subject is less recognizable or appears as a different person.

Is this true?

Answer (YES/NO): YES